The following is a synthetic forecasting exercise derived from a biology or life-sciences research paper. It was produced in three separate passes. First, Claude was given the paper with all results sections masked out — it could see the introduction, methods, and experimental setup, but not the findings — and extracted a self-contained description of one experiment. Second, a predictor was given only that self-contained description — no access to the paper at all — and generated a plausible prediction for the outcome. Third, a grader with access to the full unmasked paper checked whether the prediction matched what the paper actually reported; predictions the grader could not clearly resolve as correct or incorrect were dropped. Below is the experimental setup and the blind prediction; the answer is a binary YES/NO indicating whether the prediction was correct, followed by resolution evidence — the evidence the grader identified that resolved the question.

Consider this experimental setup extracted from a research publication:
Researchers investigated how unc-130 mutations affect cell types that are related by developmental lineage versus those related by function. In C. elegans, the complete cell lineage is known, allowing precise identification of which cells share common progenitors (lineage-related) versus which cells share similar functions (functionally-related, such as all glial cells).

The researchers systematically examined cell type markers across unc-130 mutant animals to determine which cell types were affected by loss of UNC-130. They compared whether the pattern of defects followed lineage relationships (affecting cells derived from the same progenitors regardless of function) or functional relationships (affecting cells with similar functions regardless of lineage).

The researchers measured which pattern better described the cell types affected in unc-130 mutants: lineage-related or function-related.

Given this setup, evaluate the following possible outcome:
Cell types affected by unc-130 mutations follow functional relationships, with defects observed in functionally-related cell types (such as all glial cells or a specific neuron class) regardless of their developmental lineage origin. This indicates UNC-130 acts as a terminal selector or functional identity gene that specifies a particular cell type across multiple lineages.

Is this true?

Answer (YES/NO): NO